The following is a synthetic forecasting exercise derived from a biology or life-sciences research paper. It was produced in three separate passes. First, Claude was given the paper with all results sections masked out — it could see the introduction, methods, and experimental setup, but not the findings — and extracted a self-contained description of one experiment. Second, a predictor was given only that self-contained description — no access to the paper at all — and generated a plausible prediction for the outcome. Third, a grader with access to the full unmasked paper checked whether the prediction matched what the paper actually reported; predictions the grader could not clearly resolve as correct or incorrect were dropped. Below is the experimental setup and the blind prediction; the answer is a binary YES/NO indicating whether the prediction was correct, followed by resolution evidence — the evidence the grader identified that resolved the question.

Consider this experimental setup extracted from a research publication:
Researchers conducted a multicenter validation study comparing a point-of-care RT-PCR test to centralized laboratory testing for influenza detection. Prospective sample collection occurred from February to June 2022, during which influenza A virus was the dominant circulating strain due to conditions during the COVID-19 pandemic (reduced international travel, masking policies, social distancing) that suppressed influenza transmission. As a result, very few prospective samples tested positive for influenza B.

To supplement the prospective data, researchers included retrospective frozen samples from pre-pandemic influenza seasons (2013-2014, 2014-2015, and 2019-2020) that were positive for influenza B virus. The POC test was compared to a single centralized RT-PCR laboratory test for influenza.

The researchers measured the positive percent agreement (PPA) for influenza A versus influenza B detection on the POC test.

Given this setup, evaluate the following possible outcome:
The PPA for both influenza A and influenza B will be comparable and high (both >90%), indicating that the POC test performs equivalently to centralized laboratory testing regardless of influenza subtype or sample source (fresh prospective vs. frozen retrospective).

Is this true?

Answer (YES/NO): YES